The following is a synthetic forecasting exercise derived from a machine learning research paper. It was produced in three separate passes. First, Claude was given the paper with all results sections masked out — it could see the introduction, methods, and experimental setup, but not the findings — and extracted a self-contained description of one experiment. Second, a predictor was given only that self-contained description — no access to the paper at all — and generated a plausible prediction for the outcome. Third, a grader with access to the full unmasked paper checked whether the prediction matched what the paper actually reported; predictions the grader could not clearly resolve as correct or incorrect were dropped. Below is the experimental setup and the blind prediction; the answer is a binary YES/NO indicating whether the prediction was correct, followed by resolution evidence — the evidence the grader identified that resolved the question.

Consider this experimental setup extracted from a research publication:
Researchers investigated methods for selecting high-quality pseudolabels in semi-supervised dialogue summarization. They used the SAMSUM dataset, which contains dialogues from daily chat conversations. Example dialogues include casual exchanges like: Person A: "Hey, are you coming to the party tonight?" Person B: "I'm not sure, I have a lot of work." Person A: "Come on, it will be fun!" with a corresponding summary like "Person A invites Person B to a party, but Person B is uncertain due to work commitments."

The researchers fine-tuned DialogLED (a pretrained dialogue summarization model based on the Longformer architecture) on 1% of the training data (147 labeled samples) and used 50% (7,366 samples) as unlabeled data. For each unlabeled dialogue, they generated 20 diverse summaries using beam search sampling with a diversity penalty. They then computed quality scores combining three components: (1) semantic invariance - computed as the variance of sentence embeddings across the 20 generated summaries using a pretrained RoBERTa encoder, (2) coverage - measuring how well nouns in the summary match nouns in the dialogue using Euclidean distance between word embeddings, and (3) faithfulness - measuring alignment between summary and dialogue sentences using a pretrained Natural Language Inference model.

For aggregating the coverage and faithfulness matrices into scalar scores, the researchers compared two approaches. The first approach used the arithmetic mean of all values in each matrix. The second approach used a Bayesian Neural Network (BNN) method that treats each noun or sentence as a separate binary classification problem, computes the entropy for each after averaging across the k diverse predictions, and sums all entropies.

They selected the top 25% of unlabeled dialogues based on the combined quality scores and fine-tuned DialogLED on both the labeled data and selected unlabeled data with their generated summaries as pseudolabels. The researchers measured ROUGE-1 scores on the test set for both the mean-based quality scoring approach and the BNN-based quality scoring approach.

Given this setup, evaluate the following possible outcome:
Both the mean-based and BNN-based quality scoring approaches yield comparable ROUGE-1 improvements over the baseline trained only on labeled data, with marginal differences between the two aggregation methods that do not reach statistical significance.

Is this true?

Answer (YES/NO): NO